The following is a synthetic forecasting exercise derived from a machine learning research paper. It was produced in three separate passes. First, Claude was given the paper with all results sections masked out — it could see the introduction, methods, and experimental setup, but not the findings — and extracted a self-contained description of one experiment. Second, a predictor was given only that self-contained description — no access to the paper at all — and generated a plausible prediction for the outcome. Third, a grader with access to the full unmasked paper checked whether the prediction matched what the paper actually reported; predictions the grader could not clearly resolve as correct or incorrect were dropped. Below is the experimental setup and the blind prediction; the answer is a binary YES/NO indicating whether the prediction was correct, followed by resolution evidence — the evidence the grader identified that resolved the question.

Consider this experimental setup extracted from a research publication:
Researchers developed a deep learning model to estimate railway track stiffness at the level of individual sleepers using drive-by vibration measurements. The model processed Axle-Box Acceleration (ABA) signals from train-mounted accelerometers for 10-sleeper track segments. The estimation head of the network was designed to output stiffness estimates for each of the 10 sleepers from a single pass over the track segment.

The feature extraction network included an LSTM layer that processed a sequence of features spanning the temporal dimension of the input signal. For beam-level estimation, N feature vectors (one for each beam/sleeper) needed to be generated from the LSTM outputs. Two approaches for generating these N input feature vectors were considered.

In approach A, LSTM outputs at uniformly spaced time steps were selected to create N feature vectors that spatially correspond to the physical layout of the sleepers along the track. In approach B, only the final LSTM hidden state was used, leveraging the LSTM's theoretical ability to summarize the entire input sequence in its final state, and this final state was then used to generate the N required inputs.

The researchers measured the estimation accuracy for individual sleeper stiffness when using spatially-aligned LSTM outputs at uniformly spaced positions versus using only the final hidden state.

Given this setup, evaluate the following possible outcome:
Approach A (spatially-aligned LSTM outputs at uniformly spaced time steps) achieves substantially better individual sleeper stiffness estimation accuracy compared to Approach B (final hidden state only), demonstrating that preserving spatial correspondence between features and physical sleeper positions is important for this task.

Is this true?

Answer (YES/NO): NO